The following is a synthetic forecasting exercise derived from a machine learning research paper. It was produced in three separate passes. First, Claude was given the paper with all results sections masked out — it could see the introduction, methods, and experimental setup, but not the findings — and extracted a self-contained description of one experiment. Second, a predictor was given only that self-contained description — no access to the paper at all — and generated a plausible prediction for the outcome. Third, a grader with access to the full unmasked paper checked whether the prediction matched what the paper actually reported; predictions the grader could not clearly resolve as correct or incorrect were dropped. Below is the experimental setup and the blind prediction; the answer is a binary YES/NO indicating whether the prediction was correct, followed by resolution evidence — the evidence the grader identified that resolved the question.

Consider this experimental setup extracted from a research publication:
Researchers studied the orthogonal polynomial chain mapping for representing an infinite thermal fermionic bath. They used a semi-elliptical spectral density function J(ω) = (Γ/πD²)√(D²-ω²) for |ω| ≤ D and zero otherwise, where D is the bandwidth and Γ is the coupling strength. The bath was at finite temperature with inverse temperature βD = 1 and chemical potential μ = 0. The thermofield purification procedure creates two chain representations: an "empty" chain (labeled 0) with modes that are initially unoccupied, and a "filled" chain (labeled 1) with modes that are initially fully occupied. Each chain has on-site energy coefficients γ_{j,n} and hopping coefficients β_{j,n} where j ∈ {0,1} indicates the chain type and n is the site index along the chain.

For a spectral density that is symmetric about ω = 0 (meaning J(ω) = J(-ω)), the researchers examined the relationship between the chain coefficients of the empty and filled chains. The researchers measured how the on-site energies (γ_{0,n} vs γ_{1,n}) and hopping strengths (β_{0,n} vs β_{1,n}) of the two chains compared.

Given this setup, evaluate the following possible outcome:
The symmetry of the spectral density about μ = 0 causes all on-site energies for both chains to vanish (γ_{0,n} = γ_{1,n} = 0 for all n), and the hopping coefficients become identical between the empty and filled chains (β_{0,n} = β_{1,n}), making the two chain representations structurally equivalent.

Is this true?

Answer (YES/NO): NO